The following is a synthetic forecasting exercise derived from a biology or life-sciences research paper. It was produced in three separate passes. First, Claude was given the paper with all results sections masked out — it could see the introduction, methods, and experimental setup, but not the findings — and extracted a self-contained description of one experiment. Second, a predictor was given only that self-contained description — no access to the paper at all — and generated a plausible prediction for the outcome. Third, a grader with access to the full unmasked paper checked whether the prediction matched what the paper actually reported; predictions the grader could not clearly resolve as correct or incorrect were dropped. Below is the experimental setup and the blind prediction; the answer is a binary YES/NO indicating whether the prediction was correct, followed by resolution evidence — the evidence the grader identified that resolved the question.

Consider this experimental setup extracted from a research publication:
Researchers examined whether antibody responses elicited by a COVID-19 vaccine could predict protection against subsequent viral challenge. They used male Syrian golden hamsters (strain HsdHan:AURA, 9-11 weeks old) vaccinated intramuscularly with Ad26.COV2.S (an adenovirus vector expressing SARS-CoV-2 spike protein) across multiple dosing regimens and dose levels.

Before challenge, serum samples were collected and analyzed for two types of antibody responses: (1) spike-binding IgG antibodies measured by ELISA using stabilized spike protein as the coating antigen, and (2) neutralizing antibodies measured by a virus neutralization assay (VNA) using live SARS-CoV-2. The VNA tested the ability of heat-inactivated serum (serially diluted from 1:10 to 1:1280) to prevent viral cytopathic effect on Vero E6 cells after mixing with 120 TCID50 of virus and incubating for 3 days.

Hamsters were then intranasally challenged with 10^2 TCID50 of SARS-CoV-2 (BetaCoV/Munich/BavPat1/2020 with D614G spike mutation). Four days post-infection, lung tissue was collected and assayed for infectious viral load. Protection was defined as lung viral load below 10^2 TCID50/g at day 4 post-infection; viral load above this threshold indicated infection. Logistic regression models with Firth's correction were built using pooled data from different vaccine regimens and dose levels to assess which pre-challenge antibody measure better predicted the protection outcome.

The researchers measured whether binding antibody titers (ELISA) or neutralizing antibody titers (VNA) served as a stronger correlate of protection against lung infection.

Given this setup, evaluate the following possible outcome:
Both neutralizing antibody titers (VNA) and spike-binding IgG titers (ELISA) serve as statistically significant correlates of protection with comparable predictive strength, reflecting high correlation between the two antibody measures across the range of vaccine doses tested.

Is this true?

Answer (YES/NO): YES